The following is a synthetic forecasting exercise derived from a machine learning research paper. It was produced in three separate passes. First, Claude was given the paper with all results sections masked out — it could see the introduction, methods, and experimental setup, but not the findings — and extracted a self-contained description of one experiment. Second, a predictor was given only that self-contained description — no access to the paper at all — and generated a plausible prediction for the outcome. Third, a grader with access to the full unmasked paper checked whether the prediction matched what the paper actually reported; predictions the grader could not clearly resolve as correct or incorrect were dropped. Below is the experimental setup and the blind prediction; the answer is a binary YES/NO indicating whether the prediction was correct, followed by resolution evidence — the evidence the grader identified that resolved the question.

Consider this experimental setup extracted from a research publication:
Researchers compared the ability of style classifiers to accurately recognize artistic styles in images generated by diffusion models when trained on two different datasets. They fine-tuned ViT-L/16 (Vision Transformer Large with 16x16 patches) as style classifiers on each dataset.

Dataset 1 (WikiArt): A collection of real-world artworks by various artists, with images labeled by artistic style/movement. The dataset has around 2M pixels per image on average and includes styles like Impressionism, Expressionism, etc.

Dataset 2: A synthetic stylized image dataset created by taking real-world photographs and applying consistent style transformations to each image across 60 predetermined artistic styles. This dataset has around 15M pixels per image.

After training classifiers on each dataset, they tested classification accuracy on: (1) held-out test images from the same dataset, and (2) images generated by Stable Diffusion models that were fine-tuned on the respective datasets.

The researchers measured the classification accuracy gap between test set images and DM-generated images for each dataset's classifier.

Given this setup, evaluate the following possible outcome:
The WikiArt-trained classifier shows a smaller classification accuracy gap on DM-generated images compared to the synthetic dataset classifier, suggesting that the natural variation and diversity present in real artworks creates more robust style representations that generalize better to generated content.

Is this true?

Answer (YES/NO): NO